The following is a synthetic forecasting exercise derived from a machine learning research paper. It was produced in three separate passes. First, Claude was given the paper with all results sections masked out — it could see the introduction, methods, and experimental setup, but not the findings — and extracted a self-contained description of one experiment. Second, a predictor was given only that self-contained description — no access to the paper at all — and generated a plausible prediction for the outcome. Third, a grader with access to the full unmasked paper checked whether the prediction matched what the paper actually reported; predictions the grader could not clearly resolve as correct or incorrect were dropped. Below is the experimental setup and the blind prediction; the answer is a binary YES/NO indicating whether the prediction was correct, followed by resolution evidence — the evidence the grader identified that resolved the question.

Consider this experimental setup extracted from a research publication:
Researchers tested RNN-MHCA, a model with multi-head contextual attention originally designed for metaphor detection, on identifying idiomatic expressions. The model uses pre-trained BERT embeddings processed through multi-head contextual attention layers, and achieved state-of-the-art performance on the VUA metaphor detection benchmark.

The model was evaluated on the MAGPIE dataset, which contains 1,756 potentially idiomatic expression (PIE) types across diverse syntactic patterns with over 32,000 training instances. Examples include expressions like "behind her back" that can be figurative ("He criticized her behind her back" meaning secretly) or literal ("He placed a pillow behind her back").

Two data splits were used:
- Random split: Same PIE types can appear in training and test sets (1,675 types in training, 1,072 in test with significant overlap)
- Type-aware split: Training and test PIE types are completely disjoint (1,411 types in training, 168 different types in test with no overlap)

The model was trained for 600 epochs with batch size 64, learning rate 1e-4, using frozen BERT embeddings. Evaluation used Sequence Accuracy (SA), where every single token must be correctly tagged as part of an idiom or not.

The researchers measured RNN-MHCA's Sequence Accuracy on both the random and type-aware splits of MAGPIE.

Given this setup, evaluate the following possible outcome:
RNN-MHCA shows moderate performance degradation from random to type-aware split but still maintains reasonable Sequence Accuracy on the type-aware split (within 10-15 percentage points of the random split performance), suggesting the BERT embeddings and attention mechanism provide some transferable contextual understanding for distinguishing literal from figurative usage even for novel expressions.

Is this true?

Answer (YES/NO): NO